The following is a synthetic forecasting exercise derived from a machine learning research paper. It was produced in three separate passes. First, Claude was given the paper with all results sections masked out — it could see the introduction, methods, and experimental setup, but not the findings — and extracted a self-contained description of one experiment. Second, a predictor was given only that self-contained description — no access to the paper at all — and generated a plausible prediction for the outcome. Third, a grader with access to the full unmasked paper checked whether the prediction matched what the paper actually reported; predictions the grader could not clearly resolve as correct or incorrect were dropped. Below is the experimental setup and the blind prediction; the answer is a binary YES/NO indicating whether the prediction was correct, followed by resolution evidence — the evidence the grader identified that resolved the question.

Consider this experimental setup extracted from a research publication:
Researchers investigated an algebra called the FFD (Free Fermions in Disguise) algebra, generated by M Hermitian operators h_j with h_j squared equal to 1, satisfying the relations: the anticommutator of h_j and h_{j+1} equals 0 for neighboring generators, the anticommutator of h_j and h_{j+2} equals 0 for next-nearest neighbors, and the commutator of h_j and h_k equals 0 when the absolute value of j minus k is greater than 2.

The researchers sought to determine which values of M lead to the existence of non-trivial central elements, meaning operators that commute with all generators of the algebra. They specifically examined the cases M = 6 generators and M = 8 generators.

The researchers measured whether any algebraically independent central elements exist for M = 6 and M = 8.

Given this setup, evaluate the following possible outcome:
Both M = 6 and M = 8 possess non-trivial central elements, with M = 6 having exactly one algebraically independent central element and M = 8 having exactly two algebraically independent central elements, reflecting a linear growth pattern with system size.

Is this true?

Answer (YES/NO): NO